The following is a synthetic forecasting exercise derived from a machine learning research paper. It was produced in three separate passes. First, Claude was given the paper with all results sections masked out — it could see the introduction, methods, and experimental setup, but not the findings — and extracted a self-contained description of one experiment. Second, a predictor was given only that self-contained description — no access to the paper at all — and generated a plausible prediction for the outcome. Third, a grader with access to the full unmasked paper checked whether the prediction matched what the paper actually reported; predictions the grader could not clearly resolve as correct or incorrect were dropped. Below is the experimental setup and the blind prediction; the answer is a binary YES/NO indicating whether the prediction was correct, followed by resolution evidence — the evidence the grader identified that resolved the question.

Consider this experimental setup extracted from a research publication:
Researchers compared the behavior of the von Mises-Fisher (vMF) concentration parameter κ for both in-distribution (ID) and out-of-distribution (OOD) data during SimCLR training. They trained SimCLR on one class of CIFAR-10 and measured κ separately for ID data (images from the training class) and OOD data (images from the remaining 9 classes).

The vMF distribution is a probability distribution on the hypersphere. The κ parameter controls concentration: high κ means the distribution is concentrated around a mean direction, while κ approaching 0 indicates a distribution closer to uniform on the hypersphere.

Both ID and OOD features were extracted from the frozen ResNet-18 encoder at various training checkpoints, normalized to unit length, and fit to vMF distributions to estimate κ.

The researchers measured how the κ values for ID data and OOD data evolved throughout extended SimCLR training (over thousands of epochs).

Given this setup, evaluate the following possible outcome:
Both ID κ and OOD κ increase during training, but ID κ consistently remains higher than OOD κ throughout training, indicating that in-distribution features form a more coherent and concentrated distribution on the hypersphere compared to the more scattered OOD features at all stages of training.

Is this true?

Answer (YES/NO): NO